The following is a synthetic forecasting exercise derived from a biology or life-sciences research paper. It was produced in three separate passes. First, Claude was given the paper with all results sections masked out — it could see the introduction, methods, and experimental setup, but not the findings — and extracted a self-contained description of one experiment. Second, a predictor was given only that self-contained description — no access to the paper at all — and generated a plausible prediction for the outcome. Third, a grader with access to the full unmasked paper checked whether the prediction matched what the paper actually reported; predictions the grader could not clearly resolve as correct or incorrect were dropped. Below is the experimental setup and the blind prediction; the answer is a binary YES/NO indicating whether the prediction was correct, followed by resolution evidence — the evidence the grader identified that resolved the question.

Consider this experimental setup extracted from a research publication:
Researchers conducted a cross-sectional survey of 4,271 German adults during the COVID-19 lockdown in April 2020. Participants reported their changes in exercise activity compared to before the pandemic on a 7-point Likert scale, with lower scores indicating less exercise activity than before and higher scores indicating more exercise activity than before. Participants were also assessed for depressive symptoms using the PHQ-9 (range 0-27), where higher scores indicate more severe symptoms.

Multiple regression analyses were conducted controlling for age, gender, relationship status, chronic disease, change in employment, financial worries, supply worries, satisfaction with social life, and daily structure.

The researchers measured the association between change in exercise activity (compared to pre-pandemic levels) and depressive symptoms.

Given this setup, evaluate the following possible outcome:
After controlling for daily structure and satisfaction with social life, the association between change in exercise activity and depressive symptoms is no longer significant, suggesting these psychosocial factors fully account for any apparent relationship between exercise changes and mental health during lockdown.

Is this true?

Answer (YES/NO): NO